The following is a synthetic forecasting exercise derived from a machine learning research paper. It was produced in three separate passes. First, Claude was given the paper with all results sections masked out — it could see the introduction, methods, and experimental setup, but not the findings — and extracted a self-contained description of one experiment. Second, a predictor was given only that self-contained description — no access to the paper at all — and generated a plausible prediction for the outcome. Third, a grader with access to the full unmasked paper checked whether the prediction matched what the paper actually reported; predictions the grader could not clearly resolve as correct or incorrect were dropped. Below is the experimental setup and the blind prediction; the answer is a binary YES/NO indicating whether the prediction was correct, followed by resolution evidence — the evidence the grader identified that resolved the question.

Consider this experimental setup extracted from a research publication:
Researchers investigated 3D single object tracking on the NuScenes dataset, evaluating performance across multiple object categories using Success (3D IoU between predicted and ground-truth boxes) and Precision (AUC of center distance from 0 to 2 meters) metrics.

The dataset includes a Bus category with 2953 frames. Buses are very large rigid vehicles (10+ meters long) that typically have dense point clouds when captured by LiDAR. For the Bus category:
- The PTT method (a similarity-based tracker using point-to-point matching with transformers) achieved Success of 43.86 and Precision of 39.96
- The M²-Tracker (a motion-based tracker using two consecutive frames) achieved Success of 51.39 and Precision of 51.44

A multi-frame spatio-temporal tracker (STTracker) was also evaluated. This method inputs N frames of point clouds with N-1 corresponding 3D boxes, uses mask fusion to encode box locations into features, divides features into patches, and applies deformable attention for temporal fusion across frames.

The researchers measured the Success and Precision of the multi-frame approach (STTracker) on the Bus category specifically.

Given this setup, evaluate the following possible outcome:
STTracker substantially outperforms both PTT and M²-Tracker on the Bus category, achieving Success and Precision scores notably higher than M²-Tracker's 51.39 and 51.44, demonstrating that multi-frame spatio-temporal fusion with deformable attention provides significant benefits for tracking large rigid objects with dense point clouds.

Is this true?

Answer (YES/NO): NO